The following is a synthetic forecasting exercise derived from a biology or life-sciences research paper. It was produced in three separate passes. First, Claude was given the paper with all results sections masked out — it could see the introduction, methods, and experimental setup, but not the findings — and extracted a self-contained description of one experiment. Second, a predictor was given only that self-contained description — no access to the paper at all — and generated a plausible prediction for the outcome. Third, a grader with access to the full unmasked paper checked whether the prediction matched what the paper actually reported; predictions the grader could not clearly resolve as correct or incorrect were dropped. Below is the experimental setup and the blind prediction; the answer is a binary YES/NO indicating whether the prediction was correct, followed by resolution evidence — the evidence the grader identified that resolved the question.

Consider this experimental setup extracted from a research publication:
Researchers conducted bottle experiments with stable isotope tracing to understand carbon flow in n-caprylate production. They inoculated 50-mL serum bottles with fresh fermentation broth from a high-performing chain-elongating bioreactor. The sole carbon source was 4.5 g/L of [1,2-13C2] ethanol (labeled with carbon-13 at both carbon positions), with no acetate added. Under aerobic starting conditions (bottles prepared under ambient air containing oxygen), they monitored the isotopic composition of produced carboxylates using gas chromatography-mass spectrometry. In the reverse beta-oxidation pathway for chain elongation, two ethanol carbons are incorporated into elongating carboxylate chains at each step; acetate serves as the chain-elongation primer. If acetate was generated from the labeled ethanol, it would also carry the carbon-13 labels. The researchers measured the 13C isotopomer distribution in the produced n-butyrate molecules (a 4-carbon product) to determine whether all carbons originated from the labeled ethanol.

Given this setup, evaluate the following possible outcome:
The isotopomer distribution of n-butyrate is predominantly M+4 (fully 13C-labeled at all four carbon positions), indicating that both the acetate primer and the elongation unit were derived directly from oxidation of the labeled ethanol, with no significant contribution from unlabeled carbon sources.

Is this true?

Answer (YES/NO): NO